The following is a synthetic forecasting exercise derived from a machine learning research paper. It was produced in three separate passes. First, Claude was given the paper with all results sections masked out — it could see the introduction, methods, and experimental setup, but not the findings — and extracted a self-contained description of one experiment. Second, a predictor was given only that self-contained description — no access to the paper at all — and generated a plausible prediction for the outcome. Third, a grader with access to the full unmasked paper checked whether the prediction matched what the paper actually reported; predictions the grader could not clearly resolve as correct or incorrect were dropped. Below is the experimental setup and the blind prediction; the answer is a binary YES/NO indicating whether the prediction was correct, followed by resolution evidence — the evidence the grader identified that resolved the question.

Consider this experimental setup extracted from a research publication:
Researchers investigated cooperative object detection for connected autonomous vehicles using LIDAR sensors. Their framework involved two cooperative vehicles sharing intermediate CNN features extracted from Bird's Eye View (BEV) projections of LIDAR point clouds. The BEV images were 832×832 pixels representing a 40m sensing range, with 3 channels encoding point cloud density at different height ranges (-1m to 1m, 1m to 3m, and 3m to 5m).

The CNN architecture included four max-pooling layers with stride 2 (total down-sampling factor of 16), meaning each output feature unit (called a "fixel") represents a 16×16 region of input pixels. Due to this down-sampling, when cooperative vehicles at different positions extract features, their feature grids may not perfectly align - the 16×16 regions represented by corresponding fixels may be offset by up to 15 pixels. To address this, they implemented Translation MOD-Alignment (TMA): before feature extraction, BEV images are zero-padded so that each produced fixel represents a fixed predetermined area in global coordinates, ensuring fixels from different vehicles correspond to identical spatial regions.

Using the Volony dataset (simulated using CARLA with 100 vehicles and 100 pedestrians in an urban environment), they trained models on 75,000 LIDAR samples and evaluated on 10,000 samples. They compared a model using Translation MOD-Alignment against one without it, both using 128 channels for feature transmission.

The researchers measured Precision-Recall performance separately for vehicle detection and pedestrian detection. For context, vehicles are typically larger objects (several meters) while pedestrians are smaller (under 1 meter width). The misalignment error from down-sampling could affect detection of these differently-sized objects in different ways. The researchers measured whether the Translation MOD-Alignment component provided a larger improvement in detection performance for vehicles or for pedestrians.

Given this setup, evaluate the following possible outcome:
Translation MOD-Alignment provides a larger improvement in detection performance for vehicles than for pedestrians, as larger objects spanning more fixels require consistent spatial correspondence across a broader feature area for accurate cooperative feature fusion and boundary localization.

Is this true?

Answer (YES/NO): NO